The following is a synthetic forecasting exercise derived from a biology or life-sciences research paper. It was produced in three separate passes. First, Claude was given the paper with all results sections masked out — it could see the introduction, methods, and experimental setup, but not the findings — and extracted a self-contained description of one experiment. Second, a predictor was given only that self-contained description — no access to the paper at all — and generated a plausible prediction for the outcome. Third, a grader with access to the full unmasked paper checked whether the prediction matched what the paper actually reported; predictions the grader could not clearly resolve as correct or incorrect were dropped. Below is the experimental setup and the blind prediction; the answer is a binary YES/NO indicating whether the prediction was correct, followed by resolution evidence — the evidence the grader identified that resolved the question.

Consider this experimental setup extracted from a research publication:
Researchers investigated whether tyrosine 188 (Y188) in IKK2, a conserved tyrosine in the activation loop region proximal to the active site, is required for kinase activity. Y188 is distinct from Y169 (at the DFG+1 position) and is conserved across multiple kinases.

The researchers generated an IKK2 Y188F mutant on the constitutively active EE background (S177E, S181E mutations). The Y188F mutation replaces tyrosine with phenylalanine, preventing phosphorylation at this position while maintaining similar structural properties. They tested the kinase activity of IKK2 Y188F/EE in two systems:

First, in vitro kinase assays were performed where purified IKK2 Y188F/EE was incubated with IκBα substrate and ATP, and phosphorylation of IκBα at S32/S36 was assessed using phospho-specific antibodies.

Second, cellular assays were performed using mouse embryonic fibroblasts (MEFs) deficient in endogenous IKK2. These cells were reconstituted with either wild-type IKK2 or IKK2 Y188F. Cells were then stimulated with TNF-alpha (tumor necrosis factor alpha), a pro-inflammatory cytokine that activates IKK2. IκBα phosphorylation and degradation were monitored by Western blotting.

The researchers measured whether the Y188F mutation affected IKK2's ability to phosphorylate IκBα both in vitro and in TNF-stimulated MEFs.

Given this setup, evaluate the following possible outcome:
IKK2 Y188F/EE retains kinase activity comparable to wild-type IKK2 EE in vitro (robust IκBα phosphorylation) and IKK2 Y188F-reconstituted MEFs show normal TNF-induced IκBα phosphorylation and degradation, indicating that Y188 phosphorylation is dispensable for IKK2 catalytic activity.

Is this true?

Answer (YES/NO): NO